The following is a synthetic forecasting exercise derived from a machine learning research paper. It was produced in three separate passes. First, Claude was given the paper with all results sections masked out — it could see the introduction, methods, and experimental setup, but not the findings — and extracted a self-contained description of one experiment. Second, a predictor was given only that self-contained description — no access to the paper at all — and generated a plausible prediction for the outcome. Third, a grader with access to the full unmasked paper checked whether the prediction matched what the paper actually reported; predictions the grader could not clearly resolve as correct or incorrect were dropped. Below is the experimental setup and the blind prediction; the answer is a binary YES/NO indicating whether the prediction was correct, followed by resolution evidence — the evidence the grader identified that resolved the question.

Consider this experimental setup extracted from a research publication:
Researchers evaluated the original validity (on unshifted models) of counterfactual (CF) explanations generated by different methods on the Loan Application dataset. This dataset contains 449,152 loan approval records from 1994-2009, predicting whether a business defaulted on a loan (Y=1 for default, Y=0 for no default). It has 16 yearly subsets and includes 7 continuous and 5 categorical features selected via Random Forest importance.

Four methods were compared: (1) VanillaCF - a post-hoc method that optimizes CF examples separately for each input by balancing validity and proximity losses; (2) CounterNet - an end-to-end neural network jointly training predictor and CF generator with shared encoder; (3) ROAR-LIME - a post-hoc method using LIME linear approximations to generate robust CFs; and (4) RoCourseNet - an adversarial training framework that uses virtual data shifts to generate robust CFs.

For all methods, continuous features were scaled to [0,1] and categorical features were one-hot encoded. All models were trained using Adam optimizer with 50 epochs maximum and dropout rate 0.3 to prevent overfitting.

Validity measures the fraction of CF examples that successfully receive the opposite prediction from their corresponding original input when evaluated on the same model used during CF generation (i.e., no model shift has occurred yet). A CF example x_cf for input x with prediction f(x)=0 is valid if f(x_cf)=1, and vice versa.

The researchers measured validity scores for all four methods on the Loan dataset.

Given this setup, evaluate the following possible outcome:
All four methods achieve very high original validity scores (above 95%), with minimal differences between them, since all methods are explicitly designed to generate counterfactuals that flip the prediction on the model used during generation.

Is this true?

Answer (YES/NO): NO